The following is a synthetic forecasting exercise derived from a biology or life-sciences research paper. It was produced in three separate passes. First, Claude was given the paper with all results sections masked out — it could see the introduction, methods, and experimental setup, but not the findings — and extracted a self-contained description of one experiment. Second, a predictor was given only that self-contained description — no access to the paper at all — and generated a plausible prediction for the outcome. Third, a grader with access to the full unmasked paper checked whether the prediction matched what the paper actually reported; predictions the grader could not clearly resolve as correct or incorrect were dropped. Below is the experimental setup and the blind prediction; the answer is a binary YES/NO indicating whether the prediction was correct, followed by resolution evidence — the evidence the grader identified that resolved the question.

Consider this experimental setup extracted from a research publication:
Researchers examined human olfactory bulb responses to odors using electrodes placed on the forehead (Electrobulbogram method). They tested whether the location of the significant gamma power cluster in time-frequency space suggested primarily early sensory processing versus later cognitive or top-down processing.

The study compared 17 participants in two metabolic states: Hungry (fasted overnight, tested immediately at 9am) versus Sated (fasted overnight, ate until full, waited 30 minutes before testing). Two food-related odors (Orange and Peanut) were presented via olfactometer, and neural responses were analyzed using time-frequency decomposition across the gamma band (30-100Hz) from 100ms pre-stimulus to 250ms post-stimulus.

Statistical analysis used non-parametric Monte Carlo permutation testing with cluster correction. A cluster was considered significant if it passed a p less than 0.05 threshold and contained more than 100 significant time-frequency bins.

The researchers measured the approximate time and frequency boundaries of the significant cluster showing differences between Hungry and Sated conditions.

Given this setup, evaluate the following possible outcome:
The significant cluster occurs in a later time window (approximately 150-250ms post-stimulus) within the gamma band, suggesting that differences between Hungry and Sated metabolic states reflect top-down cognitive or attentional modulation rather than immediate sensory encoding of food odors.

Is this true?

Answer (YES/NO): NO